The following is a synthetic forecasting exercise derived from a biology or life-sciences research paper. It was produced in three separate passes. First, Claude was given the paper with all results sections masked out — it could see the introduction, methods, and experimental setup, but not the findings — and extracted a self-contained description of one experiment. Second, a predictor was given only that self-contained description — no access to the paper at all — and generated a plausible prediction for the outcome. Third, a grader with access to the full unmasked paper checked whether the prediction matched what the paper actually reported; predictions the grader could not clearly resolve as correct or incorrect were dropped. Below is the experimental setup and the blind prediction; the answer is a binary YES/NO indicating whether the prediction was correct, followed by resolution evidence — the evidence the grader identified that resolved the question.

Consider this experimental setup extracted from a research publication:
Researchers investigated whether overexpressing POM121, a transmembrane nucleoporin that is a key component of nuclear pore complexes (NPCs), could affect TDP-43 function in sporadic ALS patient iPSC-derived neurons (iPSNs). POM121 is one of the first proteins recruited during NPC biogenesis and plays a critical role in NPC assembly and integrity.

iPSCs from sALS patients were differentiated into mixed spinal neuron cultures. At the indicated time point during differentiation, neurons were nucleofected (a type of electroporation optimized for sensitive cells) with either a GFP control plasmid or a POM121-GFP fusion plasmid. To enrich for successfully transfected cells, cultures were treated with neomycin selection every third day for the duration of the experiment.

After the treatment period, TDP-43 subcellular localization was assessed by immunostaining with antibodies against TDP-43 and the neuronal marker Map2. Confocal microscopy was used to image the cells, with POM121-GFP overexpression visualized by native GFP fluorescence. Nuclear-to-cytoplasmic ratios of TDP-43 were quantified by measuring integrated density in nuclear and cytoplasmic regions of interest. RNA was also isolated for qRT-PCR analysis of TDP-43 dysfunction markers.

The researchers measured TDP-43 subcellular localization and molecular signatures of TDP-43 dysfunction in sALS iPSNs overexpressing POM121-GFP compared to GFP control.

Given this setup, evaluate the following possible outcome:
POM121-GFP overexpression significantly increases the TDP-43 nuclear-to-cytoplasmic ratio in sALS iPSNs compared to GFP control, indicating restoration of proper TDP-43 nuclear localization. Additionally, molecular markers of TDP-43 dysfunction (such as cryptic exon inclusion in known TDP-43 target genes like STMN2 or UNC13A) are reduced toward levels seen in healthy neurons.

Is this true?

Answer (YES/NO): YES